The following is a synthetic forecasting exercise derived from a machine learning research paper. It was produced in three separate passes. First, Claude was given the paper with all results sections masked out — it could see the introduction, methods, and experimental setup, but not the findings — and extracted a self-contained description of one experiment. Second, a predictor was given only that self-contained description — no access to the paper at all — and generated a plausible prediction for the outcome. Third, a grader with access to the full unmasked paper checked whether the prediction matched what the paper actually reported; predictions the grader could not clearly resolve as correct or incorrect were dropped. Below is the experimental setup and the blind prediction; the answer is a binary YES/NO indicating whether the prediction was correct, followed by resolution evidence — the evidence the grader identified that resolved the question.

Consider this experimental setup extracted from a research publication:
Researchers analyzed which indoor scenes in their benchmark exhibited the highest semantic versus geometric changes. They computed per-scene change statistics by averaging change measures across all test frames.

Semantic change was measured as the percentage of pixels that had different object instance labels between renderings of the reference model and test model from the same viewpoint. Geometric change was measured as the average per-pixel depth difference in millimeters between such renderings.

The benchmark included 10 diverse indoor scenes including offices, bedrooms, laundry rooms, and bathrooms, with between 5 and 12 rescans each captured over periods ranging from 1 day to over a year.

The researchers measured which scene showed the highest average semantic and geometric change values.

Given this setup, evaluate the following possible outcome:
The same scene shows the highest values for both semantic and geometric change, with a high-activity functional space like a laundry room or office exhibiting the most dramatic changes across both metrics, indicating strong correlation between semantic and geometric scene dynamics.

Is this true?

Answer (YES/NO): NO